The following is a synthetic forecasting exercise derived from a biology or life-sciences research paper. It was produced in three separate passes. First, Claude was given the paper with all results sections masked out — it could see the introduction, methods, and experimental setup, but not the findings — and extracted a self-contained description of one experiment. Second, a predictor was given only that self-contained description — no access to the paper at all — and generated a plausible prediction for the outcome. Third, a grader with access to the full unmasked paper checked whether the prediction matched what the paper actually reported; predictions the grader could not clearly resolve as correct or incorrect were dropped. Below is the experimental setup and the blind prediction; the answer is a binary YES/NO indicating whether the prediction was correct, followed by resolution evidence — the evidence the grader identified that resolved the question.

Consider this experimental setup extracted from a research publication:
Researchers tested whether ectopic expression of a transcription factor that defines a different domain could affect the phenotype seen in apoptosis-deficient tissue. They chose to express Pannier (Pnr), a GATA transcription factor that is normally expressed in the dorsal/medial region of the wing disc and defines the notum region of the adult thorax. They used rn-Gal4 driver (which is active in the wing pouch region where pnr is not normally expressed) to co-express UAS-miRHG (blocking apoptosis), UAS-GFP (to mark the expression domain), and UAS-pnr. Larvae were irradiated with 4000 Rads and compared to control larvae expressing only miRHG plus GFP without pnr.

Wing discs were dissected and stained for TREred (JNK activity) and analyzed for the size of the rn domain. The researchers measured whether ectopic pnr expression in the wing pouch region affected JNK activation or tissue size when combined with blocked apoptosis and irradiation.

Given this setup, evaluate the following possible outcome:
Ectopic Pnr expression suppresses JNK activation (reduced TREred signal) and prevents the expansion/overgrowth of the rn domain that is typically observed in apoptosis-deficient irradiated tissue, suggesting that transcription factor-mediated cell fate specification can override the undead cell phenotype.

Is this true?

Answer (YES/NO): NO